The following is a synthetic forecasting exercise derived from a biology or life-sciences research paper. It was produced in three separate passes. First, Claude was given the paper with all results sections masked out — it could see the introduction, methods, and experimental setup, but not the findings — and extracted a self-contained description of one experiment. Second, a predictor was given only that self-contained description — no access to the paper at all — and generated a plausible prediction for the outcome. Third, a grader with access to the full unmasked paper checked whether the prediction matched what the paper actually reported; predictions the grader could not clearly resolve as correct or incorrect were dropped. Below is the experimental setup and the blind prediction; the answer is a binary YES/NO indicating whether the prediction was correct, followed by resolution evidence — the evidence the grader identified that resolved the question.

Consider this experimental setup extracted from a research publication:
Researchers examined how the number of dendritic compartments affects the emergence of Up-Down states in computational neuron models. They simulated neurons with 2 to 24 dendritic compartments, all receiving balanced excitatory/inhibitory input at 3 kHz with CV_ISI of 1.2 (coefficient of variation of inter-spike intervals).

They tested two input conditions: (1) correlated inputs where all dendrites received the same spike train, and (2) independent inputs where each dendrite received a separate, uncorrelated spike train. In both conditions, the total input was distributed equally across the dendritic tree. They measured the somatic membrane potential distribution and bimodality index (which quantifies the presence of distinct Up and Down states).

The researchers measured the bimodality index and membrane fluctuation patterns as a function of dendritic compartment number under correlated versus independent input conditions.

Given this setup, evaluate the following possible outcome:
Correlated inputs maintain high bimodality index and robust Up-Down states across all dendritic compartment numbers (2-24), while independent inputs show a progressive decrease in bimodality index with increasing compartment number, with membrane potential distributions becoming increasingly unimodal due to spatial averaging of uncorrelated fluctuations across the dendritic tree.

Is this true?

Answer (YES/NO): YES